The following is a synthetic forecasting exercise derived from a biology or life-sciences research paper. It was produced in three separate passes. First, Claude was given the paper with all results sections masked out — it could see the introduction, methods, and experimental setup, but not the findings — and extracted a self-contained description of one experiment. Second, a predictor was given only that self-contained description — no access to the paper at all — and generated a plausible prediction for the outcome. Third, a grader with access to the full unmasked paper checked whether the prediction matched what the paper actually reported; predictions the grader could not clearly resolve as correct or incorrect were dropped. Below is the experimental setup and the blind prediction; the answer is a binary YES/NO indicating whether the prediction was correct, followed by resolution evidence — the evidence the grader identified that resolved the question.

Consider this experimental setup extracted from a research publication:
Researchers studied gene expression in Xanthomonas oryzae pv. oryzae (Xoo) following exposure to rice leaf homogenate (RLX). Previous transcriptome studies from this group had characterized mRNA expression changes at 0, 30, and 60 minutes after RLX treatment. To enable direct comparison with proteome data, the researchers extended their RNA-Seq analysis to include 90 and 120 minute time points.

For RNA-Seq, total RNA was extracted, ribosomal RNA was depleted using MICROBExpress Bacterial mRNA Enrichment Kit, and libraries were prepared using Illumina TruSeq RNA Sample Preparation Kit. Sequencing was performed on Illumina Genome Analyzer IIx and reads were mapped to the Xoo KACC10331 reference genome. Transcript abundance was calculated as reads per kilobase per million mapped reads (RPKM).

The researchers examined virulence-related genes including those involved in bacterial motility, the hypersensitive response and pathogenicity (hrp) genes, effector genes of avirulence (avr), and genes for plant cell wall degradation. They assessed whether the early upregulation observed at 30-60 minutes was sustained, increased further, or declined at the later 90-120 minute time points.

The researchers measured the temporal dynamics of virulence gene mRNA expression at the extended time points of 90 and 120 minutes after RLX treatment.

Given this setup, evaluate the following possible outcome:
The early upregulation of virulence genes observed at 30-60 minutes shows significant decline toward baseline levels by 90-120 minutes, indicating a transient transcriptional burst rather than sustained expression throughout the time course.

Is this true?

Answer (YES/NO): YES